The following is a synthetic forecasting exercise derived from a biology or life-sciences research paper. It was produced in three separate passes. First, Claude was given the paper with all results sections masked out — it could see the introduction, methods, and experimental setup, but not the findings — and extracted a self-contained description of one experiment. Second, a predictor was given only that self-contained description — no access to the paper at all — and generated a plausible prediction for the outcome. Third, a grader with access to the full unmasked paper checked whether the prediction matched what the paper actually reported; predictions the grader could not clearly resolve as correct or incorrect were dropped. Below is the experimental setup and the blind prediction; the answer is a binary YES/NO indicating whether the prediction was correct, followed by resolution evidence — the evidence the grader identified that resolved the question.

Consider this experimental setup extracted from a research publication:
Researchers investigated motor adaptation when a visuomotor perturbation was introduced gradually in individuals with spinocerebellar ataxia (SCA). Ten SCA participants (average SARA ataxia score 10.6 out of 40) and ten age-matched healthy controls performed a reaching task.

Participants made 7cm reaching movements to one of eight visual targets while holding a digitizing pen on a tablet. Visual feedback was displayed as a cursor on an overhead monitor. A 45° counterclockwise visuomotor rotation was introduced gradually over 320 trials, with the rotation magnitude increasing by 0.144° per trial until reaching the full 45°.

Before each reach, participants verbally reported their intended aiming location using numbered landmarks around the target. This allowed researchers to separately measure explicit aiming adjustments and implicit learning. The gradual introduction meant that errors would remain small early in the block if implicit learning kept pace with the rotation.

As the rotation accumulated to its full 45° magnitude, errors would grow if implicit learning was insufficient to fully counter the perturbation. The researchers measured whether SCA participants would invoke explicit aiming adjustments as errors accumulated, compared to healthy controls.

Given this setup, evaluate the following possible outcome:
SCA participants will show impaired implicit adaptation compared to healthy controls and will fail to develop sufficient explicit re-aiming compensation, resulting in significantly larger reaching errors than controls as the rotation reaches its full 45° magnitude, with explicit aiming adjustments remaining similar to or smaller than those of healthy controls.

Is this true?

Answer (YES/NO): YES